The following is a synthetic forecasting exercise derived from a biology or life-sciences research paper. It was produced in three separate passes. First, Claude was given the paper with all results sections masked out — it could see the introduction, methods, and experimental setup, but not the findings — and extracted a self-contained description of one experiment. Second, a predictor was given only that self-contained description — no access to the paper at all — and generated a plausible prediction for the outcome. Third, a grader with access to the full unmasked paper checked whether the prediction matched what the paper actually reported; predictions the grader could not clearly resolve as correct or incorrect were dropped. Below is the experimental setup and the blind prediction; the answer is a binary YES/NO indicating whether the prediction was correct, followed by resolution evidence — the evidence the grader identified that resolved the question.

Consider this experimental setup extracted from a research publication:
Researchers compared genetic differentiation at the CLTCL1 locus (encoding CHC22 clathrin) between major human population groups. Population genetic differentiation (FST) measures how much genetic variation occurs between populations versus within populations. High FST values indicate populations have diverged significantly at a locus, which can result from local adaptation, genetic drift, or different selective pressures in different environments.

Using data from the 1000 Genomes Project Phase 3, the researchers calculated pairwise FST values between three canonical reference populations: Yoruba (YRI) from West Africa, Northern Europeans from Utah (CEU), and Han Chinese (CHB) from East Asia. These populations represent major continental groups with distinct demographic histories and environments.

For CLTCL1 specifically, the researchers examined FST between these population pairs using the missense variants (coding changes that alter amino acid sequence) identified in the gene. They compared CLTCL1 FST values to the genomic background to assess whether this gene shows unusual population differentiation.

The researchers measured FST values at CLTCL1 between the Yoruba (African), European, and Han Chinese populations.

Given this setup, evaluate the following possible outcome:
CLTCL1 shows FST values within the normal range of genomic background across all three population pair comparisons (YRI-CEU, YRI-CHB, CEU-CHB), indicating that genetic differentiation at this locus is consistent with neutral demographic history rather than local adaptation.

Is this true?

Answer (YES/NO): NO